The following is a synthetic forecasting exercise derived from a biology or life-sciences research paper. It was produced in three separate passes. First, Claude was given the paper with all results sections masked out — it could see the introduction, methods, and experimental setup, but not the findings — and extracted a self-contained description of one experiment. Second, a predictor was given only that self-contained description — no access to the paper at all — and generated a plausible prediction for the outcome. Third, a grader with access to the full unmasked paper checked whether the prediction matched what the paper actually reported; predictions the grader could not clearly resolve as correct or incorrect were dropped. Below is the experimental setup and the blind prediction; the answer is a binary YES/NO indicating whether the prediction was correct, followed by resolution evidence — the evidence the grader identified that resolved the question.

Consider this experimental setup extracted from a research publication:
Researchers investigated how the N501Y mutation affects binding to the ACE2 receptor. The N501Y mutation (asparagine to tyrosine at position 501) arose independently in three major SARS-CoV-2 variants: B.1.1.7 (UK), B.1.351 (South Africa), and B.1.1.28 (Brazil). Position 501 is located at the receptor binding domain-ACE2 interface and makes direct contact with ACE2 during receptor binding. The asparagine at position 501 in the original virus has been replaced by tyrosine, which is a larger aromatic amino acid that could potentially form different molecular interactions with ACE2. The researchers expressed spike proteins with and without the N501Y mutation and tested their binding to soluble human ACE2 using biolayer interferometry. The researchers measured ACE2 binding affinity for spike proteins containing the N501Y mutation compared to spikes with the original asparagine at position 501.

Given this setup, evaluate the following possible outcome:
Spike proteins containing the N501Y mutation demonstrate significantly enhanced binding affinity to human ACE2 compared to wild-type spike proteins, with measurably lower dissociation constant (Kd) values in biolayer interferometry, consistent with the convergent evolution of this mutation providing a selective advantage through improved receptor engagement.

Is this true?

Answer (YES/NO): NO